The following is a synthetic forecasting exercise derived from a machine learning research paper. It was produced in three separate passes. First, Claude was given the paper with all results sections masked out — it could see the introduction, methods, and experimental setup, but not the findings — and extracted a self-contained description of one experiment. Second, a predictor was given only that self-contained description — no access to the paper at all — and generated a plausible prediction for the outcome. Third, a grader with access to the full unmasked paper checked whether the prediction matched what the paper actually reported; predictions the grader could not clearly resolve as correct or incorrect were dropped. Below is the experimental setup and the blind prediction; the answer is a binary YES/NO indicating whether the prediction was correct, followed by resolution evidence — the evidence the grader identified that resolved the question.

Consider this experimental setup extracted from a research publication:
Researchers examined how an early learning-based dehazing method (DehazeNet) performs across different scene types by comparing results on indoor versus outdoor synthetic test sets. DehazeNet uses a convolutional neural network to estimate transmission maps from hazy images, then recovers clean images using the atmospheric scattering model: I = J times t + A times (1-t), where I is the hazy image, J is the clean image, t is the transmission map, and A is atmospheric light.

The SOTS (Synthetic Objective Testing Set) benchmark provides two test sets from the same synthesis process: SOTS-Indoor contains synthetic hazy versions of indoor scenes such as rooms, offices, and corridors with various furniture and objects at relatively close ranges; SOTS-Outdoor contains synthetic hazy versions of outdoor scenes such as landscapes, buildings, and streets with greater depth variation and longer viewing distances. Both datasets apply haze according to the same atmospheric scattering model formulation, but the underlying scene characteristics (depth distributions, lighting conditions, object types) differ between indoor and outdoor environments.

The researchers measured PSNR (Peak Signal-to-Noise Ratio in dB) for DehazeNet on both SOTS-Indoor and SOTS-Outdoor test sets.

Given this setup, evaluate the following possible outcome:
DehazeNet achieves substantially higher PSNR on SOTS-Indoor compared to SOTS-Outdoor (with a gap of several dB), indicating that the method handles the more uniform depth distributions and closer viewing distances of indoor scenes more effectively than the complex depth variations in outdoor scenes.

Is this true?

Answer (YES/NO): NO